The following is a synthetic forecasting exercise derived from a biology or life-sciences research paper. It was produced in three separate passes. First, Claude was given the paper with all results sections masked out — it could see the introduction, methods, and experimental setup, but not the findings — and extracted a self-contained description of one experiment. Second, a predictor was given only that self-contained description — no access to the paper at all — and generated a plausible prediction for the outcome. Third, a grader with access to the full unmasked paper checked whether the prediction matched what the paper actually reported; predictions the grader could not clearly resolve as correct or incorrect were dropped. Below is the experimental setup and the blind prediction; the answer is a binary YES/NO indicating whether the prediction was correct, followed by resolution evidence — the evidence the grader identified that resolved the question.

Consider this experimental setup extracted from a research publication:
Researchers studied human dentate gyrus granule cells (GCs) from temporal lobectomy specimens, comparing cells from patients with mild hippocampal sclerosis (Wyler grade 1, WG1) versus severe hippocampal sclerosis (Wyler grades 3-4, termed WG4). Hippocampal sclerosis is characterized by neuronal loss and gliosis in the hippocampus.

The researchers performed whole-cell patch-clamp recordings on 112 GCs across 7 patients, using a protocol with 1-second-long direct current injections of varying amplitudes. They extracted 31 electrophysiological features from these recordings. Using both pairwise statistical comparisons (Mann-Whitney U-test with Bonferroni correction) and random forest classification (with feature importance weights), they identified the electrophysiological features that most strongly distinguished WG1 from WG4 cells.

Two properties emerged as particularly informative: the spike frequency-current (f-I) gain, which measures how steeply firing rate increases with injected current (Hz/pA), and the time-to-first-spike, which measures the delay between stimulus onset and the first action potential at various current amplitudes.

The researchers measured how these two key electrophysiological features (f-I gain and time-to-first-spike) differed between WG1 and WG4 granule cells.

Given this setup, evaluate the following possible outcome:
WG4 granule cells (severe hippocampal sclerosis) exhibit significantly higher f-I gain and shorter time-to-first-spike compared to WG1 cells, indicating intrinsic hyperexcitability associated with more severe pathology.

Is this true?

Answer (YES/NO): NO